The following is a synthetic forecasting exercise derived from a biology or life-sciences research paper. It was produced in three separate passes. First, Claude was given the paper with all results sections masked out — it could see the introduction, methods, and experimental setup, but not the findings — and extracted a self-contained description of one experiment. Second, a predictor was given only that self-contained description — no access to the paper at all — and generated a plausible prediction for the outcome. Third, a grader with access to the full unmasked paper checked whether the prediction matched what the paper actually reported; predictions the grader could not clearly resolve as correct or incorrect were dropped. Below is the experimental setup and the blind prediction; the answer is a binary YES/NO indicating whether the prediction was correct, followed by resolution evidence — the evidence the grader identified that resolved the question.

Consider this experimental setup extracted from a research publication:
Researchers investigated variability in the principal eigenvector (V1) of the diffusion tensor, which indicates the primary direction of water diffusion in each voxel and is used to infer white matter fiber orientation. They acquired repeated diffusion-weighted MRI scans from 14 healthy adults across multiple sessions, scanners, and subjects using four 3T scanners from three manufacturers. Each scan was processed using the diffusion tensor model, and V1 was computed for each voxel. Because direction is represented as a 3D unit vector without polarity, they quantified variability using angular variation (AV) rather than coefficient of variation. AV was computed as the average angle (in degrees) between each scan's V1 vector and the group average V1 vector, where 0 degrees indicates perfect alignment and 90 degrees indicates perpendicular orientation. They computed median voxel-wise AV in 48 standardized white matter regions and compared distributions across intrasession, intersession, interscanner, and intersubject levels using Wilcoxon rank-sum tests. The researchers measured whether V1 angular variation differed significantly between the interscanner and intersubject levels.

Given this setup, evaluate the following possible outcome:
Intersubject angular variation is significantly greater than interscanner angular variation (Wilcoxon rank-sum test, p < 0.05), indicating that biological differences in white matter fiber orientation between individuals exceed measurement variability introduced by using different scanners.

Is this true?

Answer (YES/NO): YES